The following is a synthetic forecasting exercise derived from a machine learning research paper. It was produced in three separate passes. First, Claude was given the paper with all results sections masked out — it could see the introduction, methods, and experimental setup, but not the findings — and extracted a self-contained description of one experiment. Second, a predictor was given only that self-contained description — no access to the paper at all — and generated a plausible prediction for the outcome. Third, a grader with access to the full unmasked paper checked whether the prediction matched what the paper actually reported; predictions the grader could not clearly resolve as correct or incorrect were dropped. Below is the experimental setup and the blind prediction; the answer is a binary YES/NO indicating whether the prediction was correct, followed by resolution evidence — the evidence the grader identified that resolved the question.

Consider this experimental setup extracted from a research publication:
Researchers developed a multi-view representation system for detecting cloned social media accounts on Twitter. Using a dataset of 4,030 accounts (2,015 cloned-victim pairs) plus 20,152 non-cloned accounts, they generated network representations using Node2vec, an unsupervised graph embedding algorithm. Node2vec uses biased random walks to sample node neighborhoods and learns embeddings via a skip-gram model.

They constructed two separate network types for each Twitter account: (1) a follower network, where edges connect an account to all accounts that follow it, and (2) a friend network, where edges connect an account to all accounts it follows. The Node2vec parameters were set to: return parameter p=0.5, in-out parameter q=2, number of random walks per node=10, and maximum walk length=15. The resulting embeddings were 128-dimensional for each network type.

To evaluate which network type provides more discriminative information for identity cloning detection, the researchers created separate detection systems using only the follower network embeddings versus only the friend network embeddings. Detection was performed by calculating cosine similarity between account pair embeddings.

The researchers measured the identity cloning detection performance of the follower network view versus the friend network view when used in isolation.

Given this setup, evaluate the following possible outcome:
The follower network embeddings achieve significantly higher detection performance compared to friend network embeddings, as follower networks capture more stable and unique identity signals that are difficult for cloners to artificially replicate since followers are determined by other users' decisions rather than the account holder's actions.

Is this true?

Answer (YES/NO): NO